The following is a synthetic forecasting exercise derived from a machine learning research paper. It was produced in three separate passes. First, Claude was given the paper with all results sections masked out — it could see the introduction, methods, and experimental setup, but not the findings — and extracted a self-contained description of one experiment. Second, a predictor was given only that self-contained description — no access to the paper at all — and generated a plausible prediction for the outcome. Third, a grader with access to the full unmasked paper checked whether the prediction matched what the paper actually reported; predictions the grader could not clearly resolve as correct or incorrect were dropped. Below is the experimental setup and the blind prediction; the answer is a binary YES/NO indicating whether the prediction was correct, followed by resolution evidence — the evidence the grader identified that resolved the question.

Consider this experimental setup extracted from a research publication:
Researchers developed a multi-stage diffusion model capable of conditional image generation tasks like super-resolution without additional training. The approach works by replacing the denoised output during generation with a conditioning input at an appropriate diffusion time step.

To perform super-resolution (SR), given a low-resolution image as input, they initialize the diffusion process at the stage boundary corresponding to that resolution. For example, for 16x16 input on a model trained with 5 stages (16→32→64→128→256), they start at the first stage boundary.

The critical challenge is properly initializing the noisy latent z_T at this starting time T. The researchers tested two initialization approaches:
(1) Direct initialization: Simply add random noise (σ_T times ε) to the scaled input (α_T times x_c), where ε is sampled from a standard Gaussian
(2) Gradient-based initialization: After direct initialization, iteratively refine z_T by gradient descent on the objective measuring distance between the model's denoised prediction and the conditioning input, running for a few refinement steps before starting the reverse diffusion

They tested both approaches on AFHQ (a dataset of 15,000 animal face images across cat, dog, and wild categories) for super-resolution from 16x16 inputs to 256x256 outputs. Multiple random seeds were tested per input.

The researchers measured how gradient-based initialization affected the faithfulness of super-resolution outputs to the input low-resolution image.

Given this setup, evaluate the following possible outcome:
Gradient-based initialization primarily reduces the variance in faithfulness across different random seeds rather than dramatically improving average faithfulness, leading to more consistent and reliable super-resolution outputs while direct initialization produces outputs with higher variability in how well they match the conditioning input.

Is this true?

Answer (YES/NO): NO